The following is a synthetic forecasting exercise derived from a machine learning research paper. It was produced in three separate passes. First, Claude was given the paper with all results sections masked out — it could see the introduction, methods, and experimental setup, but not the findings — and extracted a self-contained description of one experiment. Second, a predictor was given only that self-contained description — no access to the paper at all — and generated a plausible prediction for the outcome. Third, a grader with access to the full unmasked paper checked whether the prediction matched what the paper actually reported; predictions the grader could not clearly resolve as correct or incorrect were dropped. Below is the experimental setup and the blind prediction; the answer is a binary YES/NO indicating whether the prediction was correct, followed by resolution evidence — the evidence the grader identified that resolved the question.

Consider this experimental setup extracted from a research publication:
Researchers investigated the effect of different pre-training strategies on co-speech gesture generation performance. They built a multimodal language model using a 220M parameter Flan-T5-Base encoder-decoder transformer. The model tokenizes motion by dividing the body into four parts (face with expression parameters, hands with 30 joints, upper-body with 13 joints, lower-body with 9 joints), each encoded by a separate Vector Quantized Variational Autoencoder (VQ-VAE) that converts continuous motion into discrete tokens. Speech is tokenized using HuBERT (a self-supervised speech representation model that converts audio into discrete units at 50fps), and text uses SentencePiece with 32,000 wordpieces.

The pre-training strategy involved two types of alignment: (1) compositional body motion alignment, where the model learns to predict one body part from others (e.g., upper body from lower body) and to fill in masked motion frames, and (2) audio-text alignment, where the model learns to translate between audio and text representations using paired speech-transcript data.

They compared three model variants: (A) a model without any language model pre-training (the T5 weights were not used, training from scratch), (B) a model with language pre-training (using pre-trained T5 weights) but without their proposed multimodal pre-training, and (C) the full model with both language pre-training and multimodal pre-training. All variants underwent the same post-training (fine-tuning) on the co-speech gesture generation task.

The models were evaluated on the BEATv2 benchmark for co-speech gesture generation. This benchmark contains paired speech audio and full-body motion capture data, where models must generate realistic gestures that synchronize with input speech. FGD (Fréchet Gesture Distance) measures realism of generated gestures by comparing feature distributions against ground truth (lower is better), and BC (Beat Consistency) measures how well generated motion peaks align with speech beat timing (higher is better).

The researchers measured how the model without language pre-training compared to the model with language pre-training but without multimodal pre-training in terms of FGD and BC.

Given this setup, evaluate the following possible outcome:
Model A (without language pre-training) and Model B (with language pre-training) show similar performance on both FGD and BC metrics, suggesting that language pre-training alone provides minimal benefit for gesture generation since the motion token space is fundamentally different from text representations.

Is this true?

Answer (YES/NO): NO